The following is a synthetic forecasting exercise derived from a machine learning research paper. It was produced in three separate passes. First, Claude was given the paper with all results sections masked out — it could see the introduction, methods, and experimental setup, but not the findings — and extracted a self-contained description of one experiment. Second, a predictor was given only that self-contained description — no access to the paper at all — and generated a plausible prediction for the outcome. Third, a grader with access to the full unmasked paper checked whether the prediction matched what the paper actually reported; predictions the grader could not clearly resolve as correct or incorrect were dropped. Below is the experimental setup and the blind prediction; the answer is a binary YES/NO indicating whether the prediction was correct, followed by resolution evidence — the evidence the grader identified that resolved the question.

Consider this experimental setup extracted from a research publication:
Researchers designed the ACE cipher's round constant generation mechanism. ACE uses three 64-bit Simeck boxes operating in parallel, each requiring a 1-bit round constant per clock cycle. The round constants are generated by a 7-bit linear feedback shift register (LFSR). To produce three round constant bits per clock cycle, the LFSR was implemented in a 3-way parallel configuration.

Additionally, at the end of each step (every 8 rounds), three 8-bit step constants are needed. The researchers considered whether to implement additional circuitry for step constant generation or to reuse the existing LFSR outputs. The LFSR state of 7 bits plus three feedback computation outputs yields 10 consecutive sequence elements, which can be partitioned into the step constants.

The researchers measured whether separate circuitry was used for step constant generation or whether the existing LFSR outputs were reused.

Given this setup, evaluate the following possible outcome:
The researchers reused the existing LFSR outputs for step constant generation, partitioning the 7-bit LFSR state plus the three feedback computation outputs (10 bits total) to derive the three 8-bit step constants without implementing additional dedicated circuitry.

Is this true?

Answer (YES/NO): YES